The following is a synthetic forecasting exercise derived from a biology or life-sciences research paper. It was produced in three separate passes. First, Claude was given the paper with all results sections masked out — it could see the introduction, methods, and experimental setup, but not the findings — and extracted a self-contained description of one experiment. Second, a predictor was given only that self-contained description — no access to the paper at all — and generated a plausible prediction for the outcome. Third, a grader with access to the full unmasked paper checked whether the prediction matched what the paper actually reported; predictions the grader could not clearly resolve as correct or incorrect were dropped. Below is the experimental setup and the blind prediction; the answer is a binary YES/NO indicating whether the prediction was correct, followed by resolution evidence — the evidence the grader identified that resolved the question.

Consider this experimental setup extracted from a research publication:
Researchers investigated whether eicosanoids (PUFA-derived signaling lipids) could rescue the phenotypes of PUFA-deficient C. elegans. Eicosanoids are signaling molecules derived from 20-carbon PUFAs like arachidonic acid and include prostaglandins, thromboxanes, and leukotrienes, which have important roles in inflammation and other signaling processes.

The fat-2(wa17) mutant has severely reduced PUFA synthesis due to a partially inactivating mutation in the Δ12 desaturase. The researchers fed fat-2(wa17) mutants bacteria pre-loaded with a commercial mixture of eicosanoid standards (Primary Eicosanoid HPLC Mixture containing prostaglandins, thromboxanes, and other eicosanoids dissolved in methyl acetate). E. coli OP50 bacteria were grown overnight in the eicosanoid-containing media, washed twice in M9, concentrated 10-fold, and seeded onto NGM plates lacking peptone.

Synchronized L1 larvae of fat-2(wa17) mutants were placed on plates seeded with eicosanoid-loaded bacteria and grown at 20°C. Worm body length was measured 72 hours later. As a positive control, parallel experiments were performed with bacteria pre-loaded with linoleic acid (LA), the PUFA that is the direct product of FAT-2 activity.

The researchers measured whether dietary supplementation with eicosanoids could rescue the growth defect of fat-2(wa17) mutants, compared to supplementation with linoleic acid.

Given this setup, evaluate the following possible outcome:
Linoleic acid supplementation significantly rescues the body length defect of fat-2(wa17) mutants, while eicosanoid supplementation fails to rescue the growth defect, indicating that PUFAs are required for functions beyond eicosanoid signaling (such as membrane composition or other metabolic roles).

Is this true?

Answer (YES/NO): YES